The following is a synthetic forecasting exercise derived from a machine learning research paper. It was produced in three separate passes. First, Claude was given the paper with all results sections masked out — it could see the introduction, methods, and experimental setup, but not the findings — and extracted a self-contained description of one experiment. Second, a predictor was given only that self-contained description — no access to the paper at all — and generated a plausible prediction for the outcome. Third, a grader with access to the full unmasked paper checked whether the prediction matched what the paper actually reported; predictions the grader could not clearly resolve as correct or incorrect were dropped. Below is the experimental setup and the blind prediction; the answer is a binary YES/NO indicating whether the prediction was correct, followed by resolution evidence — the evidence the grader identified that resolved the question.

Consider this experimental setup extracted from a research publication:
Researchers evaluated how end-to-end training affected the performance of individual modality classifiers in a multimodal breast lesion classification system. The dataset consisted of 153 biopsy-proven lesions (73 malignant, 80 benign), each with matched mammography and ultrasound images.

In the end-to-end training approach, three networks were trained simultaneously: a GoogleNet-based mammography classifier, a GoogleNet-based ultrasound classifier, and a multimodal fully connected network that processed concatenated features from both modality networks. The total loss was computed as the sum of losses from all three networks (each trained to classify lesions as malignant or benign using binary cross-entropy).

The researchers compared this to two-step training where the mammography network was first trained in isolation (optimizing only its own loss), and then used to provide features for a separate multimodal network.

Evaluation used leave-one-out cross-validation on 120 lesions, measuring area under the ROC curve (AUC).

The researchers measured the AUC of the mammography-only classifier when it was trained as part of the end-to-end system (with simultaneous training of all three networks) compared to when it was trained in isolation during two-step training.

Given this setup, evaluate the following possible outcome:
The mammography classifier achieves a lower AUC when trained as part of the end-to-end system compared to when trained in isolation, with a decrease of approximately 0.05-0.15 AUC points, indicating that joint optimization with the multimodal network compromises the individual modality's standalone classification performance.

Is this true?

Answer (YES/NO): YES